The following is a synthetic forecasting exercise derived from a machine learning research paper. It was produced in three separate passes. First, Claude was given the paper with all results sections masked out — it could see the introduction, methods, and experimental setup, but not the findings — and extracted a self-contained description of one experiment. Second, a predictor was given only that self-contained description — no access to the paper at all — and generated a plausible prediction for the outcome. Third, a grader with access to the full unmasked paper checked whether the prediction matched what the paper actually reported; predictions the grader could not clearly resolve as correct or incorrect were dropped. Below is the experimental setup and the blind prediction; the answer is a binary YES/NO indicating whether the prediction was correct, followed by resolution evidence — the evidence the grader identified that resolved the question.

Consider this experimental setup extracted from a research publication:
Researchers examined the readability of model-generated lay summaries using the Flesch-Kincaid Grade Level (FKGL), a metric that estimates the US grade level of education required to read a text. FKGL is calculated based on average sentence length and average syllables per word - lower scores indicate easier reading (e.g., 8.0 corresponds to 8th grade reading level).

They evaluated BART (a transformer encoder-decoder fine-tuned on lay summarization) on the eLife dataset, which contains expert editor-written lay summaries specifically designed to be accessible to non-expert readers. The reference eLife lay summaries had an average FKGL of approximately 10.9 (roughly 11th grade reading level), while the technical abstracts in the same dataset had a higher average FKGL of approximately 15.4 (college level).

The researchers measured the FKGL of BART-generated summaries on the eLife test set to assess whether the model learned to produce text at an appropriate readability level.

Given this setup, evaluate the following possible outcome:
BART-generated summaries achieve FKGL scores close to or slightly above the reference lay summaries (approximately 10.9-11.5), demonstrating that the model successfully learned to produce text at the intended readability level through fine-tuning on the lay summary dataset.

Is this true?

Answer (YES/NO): YES